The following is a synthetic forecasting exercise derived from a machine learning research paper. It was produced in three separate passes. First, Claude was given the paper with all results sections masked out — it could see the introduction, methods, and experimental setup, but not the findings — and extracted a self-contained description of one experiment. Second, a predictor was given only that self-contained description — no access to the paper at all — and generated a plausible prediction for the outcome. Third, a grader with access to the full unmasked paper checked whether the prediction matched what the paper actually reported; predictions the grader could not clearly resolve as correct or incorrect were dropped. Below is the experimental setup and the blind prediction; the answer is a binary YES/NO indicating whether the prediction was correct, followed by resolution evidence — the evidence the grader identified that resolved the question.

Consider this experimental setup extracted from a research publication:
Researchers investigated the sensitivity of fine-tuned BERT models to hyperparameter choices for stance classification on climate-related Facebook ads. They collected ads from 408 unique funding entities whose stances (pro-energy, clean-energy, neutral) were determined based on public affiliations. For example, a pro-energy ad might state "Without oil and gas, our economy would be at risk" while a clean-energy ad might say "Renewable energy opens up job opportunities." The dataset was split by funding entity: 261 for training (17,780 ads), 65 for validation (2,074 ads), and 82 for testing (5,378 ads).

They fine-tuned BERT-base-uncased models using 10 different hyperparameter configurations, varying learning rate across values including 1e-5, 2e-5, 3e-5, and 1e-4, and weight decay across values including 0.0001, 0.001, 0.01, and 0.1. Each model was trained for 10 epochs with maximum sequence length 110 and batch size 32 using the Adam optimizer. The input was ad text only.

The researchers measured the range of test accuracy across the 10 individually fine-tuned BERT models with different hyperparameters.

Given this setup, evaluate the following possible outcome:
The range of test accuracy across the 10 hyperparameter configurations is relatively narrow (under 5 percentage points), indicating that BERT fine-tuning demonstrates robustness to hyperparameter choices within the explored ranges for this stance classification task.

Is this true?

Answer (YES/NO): YES